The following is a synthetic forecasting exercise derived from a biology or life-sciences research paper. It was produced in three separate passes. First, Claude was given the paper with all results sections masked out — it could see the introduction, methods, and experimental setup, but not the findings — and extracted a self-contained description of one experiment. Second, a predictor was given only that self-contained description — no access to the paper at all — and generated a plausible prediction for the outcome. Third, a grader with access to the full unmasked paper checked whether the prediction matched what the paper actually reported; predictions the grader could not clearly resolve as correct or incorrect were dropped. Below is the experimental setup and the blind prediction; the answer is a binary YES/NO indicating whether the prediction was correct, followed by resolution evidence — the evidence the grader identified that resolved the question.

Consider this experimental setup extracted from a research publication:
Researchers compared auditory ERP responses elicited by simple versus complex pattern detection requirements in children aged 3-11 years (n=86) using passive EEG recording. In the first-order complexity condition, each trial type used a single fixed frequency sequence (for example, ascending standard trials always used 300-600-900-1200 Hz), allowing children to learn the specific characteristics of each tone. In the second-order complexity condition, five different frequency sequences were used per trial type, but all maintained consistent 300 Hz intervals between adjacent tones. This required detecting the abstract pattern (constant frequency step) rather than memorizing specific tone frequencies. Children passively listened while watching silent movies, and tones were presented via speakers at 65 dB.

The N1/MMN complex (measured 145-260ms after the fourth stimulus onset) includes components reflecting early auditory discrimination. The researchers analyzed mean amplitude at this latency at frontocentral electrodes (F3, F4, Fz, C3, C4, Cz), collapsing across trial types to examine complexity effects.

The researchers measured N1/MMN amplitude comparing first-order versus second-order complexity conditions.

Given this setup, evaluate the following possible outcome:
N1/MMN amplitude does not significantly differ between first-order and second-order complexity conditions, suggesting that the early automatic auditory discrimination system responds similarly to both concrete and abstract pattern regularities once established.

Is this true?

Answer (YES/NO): NO